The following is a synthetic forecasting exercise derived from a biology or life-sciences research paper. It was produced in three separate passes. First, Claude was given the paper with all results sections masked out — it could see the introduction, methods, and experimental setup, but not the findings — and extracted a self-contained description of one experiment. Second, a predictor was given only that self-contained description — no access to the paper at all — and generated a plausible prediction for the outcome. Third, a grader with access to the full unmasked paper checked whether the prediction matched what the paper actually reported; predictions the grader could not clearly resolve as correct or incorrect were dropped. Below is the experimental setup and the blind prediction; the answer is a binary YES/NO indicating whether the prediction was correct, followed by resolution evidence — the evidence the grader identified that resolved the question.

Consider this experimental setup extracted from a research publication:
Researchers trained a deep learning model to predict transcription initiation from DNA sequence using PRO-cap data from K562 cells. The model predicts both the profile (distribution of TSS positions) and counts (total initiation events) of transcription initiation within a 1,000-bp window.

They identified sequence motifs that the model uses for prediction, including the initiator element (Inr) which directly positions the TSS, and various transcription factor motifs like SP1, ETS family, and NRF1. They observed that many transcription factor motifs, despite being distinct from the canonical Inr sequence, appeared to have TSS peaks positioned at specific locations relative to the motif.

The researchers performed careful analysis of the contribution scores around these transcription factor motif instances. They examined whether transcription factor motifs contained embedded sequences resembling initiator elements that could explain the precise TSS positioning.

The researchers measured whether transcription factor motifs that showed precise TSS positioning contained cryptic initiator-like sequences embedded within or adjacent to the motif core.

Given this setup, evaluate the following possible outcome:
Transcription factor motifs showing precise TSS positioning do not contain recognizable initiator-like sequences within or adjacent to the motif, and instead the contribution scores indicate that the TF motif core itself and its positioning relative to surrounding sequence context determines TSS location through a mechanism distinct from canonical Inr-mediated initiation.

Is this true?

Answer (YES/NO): NO